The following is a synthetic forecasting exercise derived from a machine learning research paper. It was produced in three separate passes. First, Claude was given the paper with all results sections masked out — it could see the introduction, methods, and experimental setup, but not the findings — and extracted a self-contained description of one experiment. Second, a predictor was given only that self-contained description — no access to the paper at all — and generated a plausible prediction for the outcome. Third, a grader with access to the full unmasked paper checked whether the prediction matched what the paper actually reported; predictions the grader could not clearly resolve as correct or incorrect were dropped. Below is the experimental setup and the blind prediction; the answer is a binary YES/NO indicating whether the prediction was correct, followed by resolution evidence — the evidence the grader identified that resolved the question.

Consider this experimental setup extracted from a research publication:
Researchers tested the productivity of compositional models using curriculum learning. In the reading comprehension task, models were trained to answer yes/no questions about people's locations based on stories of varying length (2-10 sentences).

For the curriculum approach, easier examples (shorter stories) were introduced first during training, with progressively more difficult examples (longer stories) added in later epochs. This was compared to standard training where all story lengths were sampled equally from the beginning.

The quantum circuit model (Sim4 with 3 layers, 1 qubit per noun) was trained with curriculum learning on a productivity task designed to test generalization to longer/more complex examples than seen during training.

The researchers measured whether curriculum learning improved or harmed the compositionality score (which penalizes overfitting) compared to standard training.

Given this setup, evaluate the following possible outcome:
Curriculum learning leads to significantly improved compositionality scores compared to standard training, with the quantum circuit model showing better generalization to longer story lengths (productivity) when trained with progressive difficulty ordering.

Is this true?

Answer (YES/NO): NO